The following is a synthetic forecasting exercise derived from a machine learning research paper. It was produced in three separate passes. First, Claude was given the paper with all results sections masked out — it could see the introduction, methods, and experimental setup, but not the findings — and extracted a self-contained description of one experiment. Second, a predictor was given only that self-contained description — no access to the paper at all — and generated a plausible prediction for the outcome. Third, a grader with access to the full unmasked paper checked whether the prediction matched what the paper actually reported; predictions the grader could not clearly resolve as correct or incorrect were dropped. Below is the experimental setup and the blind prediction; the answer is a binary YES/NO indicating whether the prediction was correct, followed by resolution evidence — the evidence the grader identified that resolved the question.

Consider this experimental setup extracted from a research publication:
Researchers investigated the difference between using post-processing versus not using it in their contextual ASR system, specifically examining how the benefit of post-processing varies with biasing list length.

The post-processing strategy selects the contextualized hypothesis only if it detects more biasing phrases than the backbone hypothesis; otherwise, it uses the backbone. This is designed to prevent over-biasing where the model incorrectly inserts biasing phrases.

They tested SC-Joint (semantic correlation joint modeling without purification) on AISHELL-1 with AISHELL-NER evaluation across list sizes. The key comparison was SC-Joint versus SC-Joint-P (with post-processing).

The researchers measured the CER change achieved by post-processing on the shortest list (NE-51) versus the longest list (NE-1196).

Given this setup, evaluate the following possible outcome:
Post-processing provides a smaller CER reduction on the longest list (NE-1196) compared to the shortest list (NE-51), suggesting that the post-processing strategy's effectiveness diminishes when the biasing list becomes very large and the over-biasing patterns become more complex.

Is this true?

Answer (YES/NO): YES